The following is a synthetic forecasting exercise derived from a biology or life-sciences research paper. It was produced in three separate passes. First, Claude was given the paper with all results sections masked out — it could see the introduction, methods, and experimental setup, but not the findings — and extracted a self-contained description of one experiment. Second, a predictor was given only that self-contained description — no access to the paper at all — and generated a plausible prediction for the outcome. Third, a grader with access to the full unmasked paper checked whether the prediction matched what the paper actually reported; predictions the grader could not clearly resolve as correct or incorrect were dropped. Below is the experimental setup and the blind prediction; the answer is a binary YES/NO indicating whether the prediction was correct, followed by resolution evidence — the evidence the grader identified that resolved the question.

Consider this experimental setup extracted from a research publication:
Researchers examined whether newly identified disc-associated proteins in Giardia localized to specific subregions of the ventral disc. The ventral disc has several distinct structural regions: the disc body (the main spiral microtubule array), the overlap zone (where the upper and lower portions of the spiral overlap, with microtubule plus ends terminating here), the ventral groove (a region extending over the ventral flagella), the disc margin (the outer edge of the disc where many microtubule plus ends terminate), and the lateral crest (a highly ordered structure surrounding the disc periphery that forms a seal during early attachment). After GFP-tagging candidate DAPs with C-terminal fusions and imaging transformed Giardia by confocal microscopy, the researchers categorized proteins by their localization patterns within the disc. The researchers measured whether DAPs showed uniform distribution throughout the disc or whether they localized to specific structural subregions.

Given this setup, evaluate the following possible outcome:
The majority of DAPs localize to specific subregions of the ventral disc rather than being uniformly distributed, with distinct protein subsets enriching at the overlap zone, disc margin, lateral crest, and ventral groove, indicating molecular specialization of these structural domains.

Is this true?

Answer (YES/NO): YES